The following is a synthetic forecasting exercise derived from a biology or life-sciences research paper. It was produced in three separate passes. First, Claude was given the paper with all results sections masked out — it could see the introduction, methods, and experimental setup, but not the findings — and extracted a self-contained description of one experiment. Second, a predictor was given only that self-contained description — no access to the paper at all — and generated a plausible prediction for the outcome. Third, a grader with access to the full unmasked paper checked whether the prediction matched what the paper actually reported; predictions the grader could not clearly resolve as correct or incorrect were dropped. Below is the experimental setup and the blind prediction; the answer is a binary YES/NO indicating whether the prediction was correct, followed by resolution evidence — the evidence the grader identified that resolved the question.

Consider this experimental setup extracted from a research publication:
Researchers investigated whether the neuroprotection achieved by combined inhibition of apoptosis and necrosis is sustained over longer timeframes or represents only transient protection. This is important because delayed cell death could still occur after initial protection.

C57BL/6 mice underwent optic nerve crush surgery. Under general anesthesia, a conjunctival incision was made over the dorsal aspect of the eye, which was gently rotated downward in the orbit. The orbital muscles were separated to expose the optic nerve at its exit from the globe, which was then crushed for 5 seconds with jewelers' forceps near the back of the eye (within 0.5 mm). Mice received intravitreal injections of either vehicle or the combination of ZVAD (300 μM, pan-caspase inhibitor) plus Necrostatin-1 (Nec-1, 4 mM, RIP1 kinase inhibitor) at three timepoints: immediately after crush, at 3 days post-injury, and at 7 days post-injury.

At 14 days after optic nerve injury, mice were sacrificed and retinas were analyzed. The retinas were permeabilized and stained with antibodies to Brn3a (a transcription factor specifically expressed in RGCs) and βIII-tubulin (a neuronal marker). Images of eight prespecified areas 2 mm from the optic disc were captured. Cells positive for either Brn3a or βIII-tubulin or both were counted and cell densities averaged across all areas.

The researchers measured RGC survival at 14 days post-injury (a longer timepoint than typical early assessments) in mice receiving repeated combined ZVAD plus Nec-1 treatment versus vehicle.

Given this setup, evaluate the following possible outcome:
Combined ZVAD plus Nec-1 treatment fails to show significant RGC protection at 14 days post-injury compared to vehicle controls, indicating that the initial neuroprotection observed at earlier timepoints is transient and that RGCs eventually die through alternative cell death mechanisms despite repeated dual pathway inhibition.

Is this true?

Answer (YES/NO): NO